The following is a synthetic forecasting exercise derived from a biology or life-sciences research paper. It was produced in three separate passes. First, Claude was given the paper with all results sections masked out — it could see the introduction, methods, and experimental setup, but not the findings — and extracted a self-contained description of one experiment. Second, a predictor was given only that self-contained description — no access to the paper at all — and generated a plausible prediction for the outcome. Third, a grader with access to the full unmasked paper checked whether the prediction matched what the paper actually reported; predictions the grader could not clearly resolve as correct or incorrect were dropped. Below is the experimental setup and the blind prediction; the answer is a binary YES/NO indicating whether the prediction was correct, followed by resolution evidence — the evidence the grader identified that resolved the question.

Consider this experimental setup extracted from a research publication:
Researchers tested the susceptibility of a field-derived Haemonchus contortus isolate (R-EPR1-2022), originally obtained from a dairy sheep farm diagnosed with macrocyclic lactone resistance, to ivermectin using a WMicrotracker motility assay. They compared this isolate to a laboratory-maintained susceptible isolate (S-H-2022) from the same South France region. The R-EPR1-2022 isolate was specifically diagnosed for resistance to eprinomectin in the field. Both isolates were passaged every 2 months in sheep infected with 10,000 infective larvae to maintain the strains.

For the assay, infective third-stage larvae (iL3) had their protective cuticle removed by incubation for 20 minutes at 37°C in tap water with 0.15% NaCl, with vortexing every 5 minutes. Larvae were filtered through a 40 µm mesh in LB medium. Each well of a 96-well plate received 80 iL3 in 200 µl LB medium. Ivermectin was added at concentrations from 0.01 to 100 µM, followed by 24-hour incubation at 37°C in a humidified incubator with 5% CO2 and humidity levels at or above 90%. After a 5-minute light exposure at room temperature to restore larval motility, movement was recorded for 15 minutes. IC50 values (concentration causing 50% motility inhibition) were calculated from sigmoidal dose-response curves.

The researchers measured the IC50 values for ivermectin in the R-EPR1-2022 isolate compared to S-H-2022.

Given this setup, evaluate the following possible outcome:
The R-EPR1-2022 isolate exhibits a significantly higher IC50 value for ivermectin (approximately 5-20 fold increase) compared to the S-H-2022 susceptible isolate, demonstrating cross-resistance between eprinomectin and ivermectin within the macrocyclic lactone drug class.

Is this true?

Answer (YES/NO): YES